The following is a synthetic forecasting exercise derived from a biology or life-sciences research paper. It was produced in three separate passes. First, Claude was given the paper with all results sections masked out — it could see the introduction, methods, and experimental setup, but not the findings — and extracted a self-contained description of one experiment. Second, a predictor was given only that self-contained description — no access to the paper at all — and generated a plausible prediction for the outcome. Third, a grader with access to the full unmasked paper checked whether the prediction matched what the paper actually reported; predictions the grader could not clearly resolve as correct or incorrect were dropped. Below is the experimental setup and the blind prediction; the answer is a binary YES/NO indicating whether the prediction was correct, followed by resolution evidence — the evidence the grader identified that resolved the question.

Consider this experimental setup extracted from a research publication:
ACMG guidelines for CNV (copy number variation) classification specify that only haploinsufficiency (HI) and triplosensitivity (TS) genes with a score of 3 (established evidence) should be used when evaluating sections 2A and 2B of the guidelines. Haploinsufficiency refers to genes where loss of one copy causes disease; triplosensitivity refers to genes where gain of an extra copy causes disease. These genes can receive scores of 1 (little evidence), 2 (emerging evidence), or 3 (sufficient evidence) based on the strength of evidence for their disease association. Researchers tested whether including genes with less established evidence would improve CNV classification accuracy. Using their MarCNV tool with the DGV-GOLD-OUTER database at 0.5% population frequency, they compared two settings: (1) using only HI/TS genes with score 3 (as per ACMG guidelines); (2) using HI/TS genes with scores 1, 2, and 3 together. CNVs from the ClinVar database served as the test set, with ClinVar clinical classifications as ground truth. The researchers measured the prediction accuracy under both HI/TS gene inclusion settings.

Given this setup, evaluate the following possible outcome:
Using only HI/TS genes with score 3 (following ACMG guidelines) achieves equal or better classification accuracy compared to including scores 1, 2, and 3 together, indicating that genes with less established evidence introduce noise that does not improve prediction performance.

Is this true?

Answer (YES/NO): YES